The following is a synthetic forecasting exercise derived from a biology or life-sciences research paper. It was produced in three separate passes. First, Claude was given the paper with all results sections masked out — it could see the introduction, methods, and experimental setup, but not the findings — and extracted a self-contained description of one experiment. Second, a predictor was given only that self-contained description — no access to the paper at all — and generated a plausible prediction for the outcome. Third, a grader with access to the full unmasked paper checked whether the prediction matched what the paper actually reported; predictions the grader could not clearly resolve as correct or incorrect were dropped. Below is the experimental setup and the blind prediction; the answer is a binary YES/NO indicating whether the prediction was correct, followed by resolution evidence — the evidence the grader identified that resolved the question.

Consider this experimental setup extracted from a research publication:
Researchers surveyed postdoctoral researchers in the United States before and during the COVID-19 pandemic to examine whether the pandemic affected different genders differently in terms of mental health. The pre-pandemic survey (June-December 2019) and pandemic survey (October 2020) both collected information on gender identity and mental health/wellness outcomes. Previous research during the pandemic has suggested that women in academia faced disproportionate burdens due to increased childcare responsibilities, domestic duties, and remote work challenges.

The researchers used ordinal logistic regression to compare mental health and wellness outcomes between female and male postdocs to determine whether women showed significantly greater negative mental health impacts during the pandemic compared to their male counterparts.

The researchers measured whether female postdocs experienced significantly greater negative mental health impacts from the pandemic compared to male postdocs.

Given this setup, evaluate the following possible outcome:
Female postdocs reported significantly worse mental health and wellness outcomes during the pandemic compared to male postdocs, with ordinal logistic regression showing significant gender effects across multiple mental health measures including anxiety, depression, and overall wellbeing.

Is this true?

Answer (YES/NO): NO